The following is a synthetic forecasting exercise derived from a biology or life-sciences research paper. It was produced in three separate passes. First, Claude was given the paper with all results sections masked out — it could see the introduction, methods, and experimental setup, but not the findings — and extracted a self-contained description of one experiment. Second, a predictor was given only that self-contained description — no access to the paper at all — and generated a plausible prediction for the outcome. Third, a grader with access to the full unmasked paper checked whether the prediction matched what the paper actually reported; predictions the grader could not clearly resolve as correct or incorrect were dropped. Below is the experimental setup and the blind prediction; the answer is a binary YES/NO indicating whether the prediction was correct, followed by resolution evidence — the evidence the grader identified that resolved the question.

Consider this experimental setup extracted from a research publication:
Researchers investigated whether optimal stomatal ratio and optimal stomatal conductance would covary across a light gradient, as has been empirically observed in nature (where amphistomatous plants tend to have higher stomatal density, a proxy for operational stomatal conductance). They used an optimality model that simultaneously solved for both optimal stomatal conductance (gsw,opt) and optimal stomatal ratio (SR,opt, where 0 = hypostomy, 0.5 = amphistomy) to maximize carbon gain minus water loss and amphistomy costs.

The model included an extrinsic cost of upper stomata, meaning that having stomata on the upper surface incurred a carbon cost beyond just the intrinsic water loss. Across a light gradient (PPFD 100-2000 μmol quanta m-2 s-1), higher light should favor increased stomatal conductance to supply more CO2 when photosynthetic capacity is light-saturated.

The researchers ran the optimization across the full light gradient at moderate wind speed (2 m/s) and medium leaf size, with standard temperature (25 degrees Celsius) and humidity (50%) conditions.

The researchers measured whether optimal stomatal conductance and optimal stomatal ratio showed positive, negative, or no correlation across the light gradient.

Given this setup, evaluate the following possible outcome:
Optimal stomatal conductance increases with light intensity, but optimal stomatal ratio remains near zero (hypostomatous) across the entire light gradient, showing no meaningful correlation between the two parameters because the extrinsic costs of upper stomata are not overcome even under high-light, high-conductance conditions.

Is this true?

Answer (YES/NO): NO